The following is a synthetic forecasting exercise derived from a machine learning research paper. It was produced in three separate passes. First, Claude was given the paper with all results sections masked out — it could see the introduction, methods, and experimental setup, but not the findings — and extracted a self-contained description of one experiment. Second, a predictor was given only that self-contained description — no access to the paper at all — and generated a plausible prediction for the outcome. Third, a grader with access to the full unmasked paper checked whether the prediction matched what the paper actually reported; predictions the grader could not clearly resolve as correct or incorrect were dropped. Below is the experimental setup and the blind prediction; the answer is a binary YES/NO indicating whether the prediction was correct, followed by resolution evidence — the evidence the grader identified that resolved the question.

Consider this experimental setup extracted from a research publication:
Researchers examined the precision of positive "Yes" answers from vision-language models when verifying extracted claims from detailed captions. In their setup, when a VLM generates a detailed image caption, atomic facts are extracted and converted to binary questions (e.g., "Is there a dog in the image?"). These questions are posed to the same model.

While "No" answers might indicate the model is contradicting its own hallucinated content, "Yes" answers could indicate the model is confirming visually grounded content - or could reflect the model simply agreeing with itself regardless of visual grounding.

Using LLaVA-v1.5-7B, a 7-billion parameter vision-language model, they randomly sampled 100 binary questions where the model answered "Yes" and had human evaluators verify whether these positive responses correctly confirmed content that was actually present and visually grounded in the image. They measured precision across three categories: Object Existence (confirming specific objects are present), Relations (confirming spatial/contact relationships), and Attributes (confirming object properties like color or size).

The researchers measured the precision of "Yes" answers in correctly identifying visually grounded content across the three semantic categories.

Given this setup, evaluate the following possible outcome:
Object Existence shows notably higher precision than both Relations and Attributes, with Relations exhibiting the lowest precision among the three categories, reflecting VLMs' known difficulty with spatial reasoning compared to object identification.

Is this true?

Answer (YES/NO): YES